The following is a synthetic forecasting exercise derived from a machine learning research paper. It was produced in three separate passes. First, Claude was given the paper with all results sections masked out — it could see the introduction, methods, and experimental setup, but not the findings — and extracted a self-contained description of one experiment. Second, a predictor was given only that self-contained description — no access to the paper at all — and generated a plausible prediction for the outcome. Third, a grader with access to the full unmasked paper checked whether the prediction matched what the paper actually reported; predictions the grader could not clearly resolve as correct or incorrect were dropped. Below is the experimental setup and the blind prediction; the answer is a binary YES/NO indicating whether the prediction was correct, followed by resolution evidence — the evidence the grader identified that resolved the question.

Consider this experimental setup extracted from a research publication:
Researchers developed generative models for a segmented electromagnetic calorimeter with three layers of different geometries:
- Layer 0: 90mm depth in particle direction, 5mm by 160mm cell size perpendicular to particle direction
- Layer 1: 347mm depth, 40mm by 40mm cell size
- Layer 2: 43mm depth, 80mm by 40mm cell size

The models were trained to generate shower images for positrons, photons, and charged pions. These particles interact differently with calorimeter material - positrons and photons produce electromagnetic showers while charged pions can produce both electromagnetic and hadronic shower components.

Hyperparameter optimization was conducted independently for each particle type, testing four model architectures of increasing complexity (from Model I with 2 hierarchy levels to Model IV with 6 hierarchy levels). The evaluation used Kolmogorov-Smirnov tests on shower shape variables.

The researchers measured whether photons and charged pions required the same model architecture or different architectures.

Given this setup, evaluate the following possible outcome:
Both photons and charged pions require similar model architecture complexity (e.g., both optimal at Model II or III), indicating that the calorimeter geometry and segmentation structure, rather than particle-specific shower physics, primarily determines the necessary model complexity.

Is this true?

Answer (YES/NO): YES